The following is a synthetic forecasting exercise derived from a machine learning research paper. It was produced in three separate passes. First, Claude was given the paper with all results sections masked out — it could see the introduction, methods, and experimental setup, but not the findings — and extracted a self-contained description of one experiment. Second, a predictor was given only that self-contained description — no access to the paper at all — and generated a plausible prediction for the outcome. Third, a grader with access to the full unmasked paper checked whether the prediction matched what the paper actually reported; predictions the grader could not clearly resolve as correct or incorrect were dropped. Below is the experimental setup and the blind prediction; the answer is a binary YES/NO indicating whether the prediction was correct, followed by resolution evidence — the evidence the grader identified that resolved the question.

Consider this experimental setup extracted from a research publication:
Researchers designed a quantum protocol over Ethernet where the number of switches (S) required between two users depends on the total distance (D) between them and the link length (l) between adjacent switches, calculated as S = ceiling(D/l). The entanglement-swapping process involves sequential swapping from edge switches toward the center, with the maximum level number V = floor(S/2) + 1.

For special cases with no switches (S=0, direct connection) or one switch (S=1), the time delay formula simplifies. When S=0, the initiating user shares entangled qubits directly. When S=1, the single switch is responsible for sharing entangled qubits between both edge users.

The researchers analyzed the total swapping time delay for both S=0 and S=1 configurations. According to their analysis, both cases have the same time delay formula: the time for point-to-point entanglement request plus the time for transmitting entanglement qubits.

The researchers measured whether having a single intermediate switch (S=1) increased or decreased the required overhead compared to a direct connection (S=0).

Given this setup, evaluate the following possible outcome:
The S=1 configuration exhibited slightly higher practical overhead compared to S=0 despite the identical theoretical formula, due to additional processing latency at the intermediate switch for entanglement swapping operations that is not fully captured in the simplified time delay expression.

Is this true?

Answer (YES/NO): NO